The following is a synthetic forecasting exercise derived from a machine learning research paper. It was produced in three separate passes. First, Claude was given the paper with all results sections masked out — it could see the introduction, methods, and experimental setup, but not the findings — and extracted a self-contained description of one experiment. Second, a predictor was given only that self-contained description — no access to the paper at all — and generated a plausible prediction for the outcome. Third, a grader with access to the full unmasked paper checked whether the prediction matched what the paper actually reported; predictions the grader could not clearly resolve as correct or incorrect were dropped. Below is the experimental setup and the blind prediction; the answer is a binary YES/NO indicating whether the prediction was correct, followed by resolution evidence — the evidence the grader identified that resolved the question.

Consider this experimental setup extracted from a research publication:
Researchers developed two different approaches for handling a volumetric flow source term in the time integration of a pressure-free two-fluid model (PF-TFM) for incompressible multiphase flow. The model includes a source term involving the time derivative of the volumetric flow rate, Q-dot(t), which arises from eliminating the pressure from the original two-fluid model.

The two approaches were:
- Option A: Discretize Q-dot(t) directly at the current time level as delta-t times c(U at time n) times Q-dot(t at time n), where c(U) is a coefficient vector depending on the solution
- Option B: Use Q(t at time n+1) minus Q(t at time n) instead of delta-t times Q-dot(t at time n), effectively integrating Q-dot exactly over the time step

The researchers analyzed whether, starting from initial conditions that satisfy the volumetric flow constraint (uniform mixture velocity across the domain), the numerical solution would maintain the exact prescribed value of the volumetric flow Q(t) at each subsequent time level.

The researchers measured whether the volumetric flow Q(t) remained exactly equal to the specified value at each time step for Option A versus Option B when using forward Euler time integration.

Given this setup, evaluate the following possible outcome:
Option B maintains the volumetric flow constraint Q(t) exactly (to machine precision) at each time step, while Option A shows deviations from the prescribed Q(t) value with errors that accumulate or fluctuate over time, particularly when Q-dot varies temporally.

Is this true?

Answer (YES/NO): YES